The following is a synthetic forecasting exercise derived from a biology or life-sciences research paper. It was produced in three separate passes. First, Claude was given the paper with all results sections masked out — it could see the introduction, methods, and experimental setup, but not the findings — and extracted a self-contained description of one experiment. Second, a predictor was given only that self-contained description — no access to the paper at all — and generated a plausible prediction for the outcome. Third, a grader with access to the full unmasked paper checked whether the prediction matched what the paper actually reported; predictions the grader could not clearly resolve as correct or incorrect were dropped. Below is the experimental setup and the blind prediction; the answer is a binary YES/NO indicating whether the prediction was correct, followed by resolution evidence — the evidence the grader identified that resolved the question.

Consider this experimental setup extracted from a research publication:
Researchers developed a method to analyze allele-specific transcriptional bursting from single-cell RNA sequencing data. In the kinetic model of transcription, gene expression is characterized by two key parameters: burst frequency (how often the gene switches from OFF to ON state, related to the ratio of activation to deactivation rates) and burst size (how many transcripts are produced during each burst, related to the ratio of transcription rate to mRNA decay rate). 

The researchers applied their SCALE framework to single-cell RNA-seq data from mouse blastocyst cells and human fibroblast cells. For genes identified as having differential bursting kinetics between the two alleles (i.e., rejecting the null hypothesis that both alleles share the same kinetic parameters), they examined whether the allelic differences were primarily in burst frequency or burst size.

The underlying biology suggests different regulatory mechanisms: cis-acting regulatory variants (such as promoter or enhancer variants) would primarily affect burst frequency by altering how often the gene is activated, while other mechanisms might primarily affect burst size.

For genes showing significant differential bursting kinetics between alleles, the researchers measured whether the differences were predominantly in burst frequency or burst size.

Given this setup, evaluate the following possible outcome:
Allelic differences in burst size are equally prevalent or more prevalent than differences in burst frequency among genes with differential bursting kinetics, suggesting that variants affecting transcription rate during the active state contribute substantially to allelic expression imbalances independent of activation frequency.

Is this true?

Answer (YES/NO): NO